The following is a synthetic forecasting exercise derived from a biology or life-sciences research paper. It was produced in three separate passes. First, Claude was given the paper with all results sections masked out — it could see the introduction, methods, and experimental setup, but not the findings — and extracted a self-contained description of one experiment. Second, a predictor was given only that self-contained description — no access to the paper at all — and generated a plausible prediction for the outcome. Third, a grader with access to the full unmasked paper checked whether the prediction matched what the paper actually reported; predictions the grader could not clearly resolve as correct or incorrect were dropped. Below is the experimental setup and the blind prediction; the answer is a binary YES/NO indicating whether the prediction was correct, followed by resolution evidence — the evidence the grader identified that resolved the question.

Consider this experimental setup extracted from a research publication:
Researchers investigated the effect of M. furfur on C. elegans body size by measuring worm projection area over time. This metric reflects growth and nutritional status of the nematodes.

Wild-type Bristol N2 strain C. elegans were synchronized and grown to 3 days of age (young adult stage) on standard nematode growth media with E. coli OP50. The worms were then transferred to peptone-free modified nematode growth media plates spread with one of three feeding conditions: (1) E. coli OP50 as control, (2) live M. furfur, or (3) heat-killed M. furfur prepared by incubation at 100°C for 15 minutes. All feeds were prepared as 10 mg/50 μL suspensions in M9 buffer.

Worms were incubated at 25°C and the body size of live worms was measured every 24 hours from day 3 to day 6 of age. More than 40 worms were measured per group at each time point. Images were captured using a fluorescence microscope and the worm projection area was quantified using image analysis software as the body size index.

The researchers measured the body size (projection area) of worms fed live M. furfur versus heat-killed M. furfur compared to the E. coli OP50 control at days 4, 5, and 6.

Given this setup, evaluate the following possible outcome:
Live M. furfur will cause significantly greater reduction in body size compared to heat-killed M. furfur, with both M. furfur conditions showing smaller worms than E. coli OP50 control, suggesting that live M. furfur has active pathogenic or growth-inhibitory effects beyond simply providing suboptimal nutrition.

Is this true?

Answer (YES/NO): NO